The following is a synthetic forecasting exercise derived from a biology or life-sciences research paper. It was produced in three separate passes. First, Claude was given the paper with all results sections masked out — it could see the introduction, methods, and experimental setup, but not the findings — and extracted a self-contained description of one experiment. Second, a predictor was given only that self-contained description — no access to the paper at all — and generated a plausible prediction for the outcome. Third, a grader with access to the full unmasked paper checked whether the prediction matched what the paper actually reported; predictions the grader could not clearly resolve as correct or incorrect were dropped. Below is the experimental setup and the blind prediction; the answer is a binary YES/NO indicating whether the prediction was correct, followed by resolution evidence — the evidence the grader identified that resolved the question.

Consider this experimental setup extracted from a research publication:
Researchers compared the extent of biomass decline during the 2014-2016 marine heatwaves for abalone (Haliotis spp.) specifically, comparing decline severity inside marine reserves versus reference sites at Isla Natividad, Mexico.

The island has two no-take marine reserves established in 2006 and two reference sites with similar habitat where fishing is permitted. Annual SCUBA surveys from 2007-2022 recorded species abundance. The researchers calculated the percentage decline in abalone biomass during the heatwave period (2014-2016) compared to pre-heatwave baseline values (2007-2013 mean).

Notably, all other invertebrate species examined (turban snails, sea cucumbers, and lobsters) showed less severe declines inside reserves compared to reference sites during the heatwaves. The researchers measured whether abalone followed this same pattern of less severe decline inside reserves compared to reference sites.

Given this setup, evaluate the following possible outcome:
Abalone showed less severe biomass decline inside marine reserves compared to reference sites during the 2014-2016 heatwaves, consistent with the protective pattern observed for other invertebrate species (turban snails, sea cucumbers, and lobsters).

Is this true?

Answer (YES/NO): NO